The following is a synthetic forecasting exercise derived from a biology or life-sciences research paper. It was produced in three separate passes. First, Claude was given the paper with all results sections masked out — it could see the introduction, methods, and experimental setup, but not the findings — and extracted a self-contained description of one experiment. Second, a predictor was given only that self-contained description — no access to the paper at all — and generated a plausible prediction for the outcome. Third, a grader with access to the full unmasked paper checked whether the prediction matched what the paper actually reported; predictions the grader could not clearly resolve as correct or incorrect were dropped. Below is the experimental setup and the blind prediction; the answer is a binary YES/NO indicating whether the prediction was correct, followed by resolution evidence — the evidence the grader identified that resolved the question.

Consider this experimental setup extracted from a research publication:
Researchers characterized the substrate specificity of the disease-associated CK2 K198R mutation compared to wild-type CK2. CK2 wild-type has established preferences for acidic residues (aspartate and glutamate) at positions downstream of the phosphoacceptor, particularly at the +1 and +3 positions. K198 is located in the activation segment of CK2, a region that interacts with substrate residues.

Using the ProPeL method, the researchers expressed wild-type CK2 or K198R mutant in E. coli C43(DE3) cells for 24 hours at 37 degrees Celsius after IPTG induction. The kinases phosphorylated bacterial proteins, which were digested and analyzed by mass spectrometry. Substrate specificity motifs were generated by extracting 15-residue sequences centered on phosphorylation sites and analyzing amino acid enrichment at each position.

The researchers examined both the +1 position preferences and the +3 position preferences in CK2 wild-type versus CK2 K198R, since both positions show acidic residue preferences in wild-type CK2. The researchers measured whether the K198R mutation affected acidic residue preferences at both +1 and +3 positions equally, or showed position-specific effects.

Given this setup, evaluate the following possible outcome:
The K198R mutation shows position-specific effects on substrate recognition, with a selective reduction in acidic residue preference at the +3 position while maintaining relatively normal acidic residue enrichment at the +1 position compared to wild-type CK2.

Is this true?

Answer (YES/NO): NO